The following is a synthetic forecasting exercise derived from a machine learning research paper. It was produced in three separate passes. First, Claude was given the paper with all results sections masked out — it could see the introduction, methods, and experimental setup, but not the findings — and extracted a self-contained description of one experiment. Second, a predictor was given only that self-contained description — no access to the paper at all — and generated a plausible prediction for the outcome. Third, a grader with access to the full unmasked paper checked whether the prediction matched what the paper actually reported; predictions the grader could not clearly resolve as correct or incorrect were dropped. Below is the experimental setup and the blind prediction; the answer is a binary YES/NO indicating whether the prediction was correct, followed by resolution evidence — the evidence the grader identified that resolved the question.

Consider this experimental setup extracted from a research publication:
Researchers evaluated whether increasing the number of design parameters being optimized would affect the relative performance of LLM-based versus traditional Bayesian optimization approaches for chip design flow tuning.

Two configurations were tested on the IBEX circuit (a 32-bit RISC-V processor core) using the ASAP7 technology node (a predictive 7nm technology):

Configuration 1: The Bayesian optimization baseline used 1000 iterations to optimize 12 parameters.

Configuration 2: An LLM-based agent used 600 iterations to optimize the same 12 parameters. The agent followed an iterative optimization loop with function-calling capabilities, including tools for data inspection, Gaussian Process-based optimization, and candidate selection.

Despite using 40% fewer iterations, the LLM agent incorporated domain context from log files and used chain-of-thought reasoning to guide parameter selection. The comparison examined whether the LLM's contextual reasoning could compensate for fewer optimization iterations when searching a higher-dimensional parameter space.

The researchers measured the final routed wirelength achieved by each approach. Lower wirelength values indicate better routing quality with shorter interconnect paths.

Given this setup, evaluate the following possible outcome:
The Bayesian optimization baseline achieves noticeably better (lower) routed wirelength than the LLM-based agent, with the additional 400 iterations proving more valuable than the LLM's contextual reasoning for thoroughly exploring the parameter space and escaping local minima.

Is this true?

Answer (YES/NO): YES